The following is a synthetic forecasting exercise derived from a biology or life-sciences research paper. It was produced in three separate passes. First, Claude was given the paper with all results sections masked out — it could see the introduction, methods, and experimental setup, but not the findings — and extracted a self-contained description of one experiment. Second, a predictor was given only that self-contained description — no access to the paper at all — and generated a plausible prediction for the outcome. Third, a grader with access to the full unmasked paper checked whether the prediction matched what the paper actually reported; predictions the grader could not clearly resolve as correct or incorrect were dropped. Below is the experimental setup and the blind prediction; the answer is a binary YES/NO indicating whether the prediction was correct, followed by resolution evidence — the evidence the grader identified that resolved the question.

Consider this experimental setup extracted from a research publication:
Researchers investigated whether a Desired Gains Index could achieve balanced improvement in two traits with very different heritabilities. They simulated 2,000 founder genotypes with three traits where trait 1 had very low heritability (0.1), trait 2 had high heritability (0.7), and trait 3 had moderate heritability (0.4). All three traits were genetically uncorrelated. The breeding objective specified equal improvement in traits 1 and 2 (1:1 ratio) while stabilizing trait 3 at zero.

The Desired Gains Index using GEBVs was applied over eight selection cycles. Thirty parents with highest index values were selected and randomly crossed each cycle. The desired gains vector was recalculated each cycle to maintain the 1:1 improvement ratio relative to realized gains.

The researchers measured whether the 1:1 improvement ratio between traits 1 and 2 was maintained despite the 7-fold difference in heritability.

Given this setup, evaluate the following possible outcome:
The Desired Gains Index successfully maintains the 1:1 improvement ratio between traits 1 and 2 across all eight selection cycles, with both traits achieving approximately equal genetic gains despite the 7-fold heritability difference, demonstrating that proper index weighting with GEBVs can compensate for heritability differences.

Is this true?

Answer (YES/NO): YES